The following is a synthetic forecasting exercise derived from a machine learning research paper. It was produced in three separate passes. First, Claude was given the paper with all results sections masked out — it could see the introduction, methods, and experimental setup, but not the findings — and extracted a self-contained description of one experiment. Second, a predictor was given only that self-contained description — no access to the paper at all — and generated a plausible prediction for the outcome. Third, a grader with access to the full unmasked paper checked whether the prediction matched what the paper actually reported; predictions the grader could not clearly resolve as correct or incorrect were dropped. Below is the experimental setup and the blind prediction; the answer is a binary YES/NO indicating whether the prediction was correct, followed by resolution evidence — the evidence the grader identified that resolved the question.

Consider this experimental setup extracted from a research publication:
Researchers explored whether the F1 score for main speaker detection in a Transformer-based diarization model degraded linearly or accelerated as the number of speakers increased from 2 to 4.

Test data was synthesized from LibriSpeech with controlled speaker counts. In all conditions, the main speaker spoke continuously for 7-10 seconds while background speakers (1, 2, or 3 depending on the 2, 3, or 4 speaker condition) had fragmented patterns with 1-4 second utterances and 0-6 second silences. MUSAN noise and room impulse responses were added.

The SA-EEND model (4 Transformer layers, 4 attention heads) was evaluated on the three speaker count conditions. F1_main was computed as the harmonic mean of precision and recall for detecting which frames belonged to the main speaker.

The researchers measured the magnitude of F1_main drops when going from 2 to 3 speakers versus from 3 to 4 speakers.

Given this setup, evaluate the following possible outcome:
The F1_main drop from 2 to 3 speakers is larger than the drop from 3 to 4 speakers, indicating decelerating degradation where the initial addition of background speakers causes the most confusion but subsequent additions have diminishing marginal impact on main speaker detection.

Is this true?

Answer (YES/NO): NO